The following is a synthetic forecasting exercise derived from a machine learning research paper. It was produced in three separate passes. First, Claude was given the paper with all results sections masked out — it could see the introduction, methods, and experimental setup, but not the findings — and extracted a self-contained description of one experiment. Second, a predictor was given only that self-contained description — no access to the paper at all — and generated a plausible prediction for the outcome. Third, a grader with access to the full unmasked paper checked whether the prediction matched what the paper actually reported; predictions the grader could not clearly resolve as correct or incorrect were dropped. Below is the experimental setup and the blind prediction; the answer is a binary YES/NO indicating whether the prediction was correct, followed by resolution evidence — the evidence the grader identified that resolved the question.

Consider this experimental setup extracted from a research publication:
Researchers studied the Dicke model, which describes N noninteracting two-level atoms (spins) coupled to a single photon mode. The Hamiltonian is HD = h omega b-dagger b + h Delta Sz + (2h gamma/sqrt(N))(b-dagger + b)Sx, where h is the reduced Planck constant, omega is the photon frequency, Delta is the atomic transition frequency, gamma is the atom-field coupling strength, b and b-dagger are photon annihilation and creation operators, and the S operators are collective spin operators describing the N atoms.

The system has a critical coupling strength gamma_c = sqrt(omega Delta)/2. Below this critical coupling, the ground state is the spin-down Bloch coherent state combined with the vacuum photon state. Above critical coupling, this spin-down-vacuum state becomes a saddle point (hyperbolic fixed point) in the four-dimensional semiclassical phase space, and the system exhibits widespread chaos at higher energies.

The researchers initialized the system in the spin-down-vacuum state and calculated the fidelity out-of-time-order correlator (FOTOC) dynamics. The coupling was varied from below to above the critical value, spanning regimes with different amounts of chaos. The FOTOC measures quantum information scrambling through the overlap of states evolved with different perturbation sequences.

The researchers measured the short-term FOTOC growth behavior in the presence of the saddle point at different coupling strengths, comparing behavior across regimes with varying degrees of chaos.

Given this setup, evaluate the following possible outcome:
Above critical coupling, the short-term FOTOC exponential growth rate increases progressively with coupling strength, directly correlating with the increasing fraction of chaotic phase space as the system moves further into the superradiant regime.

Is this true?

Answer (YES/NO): NO